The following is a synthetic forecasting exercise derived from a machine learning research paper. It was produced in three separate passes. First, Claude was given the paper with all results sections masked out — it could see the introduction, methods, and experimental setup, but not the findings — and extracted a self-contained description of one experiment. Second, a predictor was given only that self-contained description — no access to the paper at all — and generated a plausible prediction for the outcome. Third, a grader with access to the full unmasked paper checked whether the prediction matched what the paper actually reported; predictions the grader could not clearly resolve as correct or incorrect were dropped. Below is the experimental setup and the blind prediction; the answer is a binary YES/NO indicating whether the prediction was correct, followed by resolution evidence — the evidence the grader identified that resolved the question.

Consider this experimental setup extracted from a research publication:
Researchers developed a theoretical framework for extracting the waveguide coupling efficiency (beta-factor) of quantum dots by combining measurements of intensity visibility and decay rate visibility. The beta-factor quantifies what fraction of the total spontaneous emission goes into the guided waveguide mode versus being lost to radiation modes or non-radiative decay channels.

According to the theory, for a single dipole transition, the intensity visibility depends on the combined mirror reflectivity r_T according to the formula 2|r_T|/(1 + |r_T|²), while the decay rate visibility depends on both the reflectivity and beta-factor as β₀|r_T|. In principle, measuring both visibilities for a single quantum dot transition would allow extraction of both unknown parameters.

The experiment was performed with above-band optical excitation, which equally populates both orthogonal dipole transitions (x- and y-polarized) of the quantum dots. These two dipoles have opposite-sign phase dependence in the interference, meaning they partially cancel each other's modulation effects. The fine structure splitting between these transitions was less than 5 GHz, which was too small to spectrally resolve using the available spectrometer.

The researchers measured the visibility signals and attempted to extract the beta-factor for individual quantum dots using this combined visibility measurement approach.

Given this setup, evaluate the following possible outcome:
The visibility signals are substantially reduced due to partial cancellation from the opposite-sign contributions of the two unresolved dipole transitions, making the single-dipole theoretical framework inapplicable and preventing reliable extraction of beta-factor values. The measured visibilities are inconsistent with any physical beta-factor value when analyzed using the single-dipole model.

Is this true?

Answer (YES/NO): NO